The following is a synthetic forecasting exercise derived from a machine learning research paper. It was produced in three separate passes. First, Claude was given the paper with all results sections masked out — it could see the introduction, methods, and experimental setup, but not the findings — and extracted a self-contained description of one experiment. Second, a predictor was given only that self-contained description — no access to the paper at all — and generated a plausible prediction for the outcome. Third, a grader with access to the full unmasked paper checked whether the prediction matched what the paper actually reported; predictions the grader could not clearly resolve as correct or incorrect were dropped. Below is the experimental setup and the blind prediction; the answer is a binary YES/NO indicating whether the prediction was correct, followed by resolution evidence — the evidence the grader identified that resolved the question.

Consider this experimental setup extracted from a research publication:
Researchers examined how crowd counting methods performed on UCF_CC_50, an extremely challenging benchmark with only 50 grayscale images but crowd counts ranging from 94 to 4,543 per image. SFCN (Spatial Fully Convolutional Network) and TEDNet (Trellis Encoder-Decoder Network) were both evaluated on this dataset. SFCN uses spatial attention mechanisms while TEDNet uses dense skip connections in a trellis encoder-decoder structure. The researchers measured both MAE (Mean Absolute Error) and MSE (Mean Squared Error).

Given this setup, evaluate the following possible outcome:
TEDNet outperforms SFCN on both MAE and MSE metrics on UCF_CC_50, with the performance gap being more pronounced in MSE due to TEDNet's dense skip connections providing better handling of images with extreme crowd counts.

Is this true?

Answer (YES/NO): NO